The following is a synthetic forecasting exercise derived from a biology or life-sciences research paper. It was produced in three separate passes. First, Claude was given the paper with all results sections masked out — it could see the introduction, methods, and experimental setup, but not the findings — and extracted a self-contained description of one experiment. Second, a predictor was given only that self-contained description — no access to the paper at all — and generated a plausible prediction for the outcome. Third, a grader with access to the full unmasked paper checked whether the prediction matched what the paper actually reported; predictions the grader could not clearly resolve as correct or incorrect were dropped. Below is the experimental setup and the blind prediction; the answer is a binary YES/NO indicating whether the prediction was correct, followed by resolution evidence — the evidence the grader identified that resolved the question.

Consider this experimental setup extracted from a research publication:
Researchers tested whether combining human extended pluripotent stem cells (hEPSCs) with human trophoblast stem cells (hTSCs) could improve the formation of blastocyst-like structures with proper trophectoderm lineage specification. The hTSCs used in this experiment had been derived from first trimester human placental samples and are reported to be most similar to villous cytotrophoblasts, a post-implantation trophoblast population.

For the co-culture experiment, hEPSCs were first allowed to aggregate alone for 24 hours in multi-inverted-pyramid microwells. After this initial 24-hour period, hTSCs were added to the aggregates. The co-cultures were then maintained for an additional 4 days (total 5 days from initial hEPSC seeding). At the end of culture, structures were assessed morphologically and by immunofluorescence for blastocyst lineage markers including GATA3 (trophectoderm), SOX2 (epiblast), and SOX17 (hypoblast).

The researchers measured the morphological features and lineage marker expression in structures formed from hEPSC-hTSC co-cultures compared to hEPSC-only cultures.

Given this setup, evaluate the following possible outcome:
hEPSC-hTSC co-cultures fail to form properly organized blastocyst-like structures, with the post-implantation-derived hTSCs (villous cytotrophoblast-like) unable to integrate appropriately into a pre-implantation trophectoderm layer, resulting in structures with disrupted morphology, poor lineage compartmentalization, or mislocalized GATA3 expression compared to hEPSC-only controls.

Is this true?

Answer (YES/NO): YES